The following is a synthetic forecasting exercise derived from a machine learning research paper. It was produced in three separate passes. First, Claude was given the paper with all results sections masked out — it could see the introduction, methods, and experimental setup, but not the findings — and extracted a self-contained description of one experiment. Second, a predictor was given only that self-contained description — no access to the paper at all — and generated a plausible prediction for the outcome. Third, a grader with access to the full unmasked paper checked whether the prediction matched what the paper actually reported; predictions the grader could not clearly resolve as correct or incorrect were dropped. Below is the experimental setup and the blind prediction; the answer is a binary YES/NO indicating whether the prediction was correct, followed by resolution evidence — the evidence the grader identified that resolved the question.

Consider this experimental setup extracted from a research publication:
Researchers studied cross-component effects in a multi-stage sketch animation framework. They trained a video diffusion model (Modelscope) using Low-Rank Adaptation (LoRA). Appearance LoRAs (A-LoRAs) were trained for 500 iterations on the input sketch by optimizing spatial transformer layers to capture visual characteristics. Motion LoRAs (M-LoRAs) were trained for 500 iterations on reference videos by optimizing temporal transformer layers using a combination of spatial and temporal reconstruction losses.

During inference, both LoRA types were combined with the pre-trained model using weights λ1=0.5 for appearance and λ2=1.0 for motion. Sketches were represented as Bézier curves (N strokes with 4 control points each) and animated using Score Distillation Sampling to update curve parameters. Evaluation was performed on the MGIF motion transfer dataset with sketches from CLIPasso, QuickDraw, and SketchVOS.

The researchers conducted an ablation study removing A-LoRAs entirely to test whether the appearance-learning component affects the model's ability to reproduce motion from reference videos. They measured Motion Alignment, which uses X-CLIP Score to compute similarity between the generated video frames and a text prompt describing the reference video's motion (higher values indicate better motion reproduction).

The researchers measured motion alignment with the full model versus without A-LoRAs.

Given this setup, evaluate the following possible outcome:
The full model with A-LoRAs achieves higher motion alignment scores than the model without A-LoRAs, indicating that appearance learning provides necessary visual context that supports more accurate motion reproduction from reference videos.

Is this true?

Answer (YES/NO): YES